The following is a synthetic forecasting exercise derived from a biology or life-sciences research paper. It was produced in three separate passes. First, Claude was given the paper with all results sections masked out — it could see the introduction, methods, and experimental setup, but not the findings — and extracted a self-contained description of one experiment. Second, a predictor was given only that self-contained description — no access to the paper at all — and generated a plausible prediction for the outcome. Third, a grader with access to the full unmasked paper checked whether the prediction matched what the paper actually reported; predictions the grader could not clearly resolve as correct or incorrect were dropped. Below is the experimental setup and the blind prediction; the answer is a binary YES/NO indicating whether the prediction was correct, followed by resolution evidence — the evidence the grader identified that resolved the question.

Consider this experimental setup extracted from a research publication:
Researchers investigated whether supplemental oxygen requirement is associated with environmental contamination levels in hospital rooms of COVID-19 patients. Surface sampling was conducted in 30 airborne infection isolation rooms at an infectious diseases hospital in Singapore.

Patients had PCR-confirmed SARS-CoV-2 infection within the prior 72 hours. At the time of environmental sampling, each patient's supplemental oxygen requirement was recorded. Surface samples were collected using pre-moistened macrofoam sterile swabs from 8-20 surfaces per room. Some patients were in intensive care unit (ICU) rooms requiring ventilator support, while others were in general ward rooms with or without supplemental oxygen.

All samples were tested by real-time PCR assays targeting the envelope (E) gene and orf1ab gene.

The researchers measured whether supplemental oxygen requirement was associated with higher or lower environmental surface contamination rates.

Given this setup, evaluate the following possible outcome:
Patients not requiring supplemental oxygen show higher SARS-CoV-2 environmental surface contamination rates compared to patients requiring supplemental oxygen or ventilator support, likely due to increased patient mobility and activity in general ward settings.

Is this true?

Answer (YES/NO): NO